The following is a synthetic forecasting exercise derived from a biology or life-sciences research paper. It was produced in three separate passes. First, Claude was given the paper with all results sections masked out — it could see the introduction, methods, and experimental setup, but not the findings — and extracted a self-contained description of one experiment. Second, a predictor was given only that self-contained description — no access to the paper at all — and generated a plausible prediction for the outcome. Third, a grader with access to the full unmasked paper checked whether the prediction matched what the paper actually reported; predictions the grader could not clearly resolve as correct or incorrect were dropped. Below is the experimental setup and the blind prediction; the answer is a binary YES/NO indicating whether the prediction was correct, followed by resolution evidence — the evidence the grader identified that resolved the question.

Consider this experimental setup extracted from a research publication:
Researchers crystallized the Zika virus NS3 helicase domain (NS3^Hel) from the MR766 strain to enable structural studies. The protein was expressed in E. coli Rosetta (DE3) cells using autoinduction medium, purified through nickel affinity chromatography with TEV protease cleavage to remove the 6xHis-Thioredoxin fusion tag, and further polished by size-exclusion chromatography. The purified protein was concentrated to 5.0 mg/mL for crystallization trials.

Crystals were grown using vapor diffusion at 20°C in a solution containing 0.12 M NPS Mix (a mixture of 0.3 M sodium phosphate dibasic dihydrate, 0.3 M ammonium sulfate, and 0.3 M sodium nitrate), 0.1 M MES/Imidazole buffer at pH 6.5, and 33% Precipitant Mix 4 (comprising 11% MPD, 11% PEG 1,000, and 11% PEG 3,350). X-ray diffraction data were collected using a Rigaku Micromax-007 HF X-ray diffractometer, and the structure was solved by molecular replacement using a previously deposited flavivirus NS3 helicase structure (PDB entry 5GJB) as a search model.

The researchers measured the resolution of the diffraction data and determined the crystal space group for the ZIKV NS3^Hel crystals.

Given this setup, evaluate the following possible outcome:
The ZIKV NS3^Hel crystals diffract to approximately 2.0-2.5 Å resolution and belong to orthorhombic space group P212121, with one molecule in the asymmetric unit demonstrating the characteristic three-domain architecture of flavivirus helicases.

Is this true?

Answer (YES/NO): NO